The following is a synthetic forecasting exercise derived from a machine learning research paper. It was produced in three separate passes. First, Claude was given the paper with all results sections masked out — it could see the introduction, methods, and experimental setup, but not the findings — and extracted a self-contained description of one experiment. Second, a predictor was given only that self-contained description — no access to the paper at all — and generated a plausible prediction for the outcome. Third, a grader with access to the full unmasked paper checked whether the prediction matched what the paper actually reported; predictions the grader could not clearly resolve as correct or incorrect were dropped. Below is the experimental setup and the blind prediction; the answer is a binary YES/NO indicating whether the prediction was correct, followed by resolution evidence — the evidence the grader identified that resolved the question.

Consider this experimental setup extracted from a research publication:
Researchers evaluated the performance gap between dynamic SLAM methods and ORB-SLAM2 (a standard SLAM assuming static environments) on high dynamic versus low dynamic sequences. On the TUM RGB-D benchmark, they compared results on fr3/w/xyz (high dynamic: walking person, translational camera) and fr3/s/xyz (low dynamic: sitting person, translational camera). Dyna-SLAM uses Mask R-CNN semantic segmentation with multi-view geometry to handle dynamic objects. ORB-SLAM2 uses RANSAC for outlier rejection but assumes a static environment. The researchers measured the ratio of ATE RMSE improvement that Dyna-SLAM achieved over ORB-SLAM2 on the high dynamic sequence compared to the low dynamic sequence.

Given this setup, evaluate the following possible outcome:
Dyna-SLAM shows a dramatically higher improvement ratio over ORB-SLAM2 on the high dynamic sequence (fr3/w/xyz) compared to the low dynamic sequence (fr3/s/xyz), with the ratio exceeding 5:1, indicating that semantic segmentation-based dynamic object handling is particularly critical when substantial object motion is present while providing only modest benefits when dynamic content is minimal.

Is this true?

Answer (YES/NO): NO